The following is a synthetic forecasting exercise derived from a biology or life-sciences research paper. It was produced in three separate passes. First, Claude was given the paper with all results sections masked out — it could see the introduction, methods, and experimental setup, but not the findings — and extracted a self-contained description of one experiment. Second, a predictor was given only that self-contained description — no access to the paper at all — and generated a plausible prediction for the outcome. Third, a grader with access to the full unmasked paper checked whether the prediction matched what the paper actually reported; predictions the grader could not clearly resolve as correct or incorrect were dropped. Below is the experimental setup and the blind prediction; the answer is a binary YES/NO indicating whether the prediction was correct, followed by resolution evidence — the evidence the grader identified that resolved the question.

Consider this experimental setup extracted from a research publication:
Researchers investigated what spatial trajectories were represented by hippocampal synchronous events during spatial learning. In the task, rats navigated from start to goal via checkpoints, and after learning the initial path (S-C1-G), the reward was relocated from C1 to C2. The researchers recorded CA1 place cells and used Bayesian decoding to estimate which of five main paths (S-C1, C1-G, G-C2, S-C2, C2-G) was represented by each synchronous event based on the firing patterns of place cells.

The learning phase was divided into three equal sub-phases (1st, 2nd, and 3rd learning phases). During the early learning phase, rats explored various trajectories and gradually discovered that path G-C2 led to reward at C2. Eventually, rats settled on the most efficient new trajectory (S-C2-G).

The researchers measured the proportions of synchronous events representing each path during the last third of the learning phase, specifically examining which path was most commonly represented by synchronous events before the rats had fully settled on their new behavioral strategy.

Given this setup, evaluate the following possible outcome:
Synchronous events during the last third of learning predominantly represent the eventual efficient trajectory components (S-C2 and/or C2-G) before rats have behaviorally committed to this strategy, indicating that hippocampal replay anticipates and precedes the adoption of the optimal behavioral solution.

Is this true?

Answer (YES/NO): YES